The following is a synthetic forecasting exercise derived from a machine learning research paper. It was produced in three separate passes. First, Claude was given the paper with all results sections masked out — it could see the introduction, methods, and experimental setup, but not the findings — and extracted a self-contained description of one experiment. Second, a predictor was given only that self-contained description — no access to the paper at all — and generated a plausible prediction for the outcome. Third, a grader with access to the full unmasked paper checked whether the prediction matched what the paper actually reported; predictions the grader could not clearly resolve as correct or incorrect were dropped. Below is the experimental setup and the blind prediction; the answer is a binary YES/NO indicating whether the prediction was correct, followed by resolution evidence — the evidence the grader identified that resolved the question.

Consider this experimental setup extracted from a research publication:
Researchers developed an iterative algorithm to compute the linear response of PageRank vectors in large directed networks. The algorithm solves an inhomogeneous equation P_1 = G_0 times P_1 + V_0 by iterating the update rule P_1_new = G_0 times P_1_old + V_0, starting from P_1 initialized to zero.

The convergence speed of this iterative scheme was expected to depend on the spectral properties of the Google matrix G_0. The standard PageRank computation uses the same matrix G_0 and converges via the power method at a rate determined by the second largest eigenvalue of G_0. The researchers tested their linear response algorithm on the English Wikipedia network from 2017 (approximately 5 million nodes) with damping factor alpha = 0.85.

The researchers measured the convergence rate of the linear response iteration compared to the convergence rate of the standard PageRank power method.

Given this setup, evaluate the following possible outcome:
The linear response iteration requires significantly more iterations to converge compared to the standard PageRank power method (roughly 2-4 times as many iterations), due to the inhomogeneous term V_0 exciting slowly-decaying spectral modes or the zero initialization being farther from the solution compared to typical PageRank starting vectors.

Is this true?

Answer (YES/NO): NO